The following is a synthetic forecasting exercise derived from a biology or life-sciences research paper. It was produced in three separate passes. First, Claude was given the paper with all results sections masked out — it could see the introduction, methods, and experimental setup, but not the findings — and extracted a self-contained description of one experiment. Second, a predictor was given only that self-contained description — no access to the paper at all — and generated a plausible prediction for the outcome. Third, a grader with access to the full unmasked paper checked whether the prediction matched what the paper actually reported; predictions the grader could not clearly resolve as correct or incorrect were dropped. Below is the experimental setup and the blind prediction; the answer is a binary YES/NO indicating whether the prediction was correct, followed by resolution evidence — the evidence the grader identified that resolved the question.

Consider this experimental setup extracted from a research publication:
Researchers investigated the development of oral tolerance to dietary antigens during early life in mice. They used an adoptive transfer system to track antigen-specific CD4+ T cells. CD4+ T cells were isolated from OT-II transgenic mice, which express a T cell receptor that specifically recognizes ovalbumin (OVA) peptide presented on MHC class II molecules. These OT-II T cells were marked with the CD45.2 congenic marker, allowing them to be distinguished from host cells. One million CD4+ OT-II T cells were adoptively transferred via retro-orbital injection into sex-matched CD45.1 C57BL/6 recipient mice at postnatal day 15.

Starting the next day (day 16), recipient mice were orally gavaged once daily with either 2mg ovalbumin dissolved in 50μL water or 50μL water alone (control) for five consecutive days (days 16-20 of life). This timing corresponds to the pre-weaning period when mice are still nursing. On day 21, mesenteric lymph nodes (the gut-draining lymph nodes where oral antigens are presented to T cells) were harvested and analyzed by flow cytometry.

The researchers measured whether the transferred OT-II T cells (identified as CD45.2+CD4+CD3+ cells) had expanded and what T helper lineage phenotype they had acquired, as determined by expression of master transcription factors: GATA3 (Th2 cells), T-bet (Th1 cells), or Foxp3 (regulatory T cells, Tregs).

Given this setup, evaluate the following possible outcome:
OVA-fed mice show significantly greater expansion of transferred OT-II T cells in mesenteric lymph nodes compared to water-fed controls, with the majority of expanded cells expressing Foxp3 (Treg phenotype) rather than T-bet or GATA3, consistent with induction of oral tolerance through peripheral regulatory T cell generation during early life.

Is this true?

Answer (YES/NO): NO